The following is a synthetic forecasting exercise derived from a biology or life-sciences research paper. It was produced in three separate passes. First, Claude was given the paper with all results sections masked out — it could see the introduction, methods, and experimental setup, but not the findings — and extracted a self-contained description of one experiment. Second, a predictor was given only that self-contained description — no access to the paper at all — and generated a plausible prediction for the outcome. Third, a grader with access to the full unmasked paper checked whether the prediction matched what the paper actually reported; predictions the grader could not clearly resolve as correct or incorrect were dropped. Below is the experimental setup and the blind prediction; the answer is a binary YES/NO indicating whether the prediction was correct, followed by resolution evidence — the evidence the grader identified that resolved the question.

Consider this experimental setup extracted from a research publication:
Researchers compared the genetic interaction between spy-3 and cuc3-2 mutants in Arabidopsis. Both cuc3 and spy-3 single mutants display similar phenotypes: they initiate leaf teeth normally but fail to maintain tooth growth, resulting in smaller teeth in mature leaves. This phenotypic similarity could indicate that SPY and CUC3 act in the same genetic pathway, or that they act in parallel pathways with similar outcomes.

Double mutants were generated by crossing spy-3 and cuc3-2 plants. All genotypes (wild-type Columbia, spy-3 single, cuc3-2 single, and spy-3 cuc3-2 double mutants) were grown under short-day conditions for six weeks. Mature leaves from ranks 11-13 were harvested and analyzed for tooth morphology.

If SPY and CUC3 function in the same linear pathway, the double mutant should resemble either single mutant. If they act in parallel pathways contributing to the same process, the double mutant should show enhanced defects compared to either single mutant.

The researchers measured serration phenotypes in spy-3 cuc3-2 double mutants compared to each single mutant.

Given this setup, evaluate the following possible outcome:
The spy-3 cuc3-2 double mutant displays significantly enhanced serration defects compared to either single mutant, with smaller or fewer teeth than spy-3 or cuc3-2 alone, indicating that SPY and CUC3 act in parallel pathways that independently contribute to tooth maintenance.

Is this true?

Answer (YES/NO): YES